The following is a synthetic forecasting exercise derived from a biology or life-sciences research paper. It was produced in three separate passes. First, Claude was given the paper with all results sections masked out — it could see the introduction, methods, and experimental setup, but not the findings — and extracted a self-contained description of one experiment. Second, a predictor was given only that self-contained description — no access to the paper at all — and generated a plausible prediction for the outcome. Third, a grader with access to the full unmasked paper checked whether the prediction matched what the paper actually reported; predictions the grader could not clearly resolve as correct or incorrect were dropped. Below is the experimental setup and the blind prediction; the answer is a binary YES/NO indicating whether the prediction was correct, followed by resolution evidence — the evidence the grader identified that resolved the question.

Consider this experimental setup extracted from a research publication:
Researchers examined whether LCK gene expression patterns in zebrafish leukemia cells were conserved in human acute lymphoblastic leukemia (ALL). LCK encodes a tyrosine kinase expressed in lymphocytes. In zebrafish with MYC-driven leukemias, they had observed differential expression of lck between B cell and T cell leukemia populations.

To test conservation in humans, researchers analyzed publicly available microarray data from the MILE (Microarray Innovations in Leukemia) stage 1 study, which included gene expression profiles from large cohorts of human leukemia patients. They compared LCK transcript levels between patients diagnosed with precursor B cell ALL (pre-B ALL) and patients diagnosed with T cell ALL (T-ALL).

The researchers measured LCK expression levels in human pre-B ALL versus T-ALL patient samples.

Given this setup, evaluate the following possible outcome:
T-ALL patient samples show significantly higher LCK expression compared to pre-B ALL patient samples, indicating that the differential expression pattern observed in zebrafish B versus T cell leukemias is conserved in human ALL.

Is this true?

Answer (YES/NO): NO